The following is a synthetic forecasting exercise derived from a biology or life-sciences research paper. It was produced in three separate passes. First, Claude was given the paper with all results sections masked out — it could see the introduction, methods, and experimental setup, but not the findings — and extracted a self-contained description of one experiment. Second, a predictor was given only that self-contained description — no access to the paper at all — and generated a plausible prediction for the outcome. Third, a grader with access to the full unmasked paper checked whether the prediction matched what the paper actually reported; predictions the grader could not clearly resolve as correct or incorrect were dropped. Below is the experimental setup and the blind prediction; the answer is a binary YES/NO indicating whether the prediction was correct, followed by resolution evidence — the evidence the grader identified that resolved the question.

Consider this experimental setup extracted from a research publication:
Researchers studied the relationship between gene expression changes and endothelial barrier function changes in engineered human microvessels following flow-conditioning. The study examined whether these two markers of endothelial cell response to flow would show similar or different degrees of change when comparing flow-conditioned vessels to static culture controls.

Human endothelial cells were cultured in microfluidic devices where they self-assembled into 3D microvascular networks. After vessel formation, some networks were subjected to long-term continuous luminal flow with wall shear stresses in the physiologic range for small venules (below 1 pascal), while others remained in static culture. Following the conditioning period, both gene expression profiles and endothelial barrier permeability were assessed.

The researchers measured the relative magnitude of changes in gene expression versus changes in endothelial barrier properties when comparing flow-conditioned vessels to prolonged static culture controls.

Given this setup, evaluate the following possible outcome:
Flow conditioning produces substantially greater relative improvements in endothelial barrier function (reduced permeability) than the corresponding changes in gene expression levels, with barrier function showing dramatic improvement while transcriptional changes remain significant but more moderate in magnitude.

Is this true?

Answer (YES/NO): NO